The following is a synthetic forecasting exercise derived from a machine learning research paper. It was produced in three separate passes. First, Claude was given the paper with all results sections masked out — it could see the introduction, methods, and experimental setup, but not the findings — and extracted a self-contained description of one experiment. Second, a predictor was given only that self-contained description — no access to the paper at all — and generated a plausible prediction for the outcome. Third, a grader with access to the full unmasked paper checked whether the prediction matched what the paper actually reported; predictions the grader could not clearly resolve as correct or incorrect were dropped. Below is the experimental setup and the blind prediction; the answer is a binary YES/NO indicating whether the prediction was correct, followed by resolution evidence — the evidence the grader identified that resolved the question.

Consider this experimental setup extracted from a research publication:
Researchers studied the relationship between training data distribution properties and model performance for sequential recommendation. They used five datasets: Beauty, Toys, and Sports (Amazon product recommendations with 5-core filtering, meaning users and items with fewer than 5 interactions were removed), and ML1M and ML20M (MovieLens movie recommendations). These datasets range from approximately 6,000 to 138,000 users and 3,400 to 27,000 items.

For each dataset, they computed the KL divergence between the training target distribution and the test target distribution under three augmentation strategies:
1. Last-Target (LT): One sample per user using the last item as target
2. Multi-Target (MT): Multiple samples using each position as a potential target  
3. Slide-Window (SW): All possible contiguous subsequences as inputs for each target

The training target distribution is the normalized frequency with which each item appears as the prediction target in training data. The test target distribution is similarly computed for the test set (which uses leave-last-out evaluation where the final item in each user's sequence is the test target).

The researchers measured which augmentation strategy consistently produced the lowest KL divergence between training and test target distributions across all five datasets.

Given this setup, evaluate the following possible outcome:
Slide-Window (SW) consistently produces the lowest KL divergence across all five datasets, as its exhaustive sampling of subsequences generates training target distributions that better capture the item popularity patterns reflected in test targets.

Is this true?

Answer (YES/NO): NO